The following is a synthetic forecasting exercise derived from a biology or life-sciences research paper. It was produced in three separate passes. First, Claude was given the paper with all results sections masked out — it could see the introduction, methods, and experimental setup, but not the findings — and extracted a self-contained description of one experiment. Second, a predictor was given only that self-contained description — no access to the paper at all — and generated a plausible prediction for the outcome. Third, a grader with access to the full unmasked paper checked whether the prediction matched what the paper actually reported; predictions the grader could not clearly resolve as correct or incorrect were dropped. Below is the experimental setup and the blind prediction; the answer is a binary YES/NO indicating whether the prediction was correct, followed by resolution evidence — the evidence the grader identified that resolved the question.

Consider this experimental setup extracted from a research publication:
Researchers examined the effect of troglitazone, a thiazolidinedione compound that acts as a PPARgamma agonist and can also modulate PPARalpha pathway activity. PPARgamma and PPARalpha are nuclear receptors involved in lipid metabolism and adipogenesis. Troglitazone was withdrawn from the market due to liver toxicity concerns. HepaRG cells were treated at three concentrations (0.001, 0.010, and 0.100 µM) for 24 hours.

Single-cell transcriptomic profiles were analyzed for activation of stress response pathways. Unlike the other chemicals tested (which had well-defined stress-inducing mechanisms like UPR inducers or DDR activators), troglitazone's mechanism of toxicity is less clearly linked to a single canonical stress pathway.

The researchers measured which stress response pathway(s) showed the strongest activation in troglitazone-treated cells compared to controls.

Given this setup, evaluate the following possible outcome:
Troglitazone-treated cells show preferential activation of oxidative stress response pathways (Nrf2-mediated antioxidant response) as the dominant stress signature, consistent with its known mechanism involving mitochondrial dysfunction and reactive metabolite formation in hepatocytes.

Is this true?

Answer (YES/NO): NO